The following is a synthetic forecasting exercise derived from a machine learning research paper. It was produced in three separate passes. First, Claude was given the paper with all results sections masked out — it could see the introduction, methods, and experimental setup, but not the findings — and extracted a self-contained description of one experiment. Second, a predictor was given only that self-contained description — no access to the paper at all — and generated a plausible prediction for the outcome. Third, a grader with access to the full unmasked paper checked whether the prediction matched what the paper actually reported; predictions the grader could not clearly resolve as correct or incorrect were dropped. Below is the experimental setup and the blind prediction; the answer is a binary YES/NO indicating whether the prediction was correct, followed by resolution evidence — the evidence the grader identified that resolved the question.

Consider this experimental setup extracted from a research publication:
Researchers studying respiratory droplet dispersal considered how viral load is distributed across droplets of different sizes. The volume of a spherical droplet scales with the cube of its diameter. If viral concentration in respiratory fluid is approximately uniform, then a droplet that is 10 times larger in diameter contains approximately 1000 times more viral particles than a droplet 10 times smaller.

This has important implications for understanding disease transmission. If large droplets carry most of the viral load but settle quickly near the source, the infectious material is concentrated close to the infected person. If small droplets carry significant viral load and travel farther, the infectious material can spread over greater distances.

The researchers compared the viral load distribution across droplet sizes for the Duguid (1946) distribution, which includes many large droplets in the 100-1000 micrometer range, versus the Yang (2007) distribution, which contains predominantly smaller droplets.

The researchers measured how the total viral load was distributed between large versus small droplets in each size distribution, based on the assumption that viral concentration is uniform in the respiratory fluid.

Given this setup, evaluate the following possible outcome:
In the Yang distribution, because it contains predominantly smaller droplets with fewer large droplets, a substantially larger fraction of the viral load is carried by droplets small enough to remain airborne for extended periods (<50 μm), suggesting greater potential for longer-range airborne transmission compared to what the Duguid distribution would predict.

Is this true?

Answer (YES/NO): YES